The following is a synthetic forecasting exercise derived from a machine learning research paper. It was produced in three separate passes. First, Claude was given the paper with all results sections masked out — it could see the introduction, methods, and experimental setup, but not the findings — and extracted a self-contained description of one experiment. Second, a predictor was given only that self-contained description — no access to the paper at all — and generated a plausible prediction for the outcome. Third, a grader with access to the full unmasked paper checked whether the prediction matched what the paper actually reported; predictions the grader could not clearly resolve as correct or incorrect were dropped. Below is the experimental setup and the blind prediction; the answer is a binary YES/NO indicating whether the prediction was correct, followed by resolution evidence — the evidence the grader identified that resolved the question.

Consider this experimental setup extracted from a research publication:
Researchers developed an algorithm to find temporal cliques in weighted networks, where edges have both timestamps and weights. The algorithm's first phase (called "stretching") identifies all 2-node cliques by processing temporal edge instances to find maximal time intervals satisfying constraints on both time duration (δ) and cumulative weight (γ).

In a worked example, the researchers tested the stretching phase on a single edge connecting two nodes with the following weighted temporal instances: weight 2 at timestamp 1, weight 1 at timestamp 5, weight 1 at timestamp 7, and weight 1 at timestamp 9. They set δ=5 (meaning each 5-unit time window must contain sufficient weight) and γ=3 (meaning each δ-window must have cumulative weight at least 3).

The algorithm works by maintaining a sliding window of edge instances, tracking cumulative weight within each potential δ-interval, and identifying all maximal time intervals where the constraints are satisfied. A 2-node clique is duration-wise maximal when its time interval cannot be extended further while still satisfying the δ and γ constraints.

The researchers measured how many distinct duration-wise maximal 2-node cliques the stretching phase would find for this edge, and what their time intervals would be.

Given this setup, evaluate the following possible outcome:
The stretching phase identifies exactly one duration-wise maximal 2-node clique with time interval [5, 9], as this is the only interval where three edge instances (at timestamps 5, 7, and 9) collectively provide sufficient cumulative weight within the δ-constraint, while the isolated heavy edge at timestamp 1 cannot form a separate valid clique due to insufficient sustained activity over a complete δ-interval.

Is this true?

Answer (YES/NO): NO